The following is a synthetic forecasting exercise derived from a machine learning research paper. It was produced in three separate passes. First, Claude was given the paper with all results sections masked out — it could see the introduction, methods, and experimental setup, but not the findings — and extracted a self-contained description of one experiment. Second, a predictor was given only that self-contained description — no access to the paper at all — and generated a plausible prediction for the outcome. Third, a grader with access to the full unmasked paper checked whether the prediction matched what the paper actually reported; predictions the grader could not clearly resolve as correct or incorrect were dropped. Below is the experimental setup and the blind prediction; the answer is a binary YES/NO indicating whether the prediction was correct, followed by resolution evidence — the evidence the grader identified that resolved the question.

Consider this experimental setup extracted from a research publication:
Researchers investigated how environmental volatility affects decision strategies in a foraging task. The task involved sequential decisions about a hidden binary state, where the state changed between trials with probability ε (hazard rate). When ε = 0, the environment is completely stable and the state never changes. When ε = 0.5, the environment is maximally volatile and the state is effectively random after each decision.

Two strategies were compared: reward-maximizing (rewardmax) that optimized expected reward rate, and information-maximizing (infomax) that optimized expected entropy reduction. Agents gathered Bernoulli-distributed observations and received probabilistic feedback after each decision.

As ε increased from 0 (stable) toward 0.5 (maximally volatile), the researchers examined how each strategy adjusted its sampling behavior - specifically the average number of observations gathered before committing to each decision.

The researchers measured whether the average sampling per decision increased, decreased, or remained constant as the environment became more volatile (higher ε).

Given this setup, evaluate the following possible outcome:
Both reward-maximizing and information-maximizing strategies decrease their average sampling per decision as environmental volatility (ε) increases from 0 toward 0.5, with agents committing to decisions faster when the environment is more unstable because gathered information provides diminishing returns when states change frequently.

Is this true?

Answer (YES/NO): NO